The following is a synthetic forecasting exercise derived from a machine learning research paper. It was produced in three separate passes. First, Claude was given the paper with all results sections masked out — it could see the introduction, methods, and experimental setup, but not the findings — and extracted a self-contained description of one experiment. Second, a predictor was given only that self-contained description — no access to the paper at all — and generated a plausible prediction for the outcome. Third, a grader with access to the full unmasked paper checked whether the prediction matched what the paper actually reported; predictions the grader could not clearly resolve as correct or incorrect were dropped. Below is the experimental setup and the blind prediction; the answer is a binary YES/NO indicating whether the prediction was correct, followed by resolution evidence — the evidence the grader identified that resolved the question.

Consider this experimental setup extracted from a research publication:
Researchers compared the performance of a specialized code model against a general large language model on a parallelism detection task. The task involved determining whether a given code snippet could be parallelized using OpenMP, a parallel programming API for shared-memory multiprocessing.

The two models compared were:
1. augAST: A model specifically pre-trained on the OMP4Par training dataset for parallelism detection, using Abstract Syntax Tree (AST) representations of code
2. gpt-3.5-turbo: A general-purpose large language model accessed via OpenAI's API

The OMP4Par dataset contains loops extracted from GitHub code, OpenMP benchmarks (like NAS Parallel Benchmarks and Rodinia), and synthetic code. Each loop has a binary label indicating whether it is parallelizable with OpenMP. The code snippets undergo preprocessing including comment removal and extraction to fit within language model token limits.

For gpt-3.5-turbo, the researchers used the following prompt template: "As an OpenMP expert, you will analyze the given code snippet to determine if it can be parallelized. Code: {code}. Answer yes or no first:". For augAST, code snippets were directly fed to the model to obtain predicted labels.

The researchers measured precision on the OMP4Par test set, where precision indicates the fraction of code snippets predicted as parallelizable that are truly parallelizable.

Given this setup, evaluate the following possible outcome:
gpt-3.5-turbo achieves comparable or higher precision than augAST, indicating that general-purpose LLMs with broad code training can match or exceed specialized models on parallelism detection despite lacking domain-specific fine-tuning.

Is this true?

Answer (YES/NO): NO